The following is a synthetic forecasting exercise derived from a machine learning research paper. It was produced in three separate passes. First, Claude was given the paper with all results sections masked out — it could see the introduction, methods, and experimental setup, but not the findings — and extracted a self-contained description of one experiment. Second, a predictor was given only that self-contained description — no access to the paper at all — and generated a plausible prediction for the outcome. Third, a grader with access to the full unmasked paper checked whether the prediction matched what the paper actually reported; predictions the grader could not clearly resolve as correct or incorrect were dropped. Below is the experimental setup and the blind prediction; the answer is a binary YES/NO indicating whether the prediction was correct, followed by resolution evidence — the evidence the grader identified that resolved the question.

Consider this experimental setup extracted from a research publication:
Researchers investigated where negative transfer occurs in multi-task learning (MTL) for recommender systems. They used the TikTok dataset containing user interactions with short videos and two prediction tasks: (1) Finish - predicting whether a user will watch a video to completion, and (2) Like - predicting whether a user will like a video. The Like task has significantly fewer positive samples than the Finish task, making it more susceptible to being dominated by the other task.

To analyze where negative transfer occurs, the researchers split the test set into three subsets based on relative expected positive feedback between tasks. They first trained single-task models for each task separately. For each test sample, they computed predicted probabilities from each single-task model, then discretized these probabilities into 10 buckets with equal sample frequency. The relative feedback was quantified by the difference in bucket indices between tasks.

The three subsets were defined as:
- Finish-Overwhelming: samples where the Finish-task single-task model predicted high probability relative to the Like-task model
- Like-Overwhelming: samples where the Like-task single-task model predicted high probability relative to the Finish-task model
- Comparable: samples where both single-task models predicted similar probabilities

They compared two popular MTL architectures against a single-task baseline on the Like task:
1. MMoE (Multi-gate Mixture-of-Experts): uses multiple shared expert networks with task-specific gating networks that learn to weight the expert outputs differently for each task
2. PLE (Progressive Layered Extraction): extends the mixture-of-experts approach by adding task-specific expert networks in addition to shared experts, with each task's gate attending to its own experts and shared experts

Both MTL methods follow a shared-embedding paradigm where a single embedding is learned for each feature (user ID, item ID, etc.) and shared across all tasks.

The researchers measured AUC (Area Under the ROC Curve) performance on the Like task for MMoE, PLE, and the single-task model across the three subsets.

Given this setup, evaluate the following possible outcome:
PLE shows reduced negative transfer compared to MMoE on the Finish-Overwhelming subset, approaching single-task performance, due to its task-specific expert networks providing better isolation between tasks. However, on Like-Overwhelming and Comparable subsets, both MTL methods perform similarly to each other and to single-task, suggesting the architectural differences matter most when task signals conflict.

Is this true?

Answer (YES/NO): NO